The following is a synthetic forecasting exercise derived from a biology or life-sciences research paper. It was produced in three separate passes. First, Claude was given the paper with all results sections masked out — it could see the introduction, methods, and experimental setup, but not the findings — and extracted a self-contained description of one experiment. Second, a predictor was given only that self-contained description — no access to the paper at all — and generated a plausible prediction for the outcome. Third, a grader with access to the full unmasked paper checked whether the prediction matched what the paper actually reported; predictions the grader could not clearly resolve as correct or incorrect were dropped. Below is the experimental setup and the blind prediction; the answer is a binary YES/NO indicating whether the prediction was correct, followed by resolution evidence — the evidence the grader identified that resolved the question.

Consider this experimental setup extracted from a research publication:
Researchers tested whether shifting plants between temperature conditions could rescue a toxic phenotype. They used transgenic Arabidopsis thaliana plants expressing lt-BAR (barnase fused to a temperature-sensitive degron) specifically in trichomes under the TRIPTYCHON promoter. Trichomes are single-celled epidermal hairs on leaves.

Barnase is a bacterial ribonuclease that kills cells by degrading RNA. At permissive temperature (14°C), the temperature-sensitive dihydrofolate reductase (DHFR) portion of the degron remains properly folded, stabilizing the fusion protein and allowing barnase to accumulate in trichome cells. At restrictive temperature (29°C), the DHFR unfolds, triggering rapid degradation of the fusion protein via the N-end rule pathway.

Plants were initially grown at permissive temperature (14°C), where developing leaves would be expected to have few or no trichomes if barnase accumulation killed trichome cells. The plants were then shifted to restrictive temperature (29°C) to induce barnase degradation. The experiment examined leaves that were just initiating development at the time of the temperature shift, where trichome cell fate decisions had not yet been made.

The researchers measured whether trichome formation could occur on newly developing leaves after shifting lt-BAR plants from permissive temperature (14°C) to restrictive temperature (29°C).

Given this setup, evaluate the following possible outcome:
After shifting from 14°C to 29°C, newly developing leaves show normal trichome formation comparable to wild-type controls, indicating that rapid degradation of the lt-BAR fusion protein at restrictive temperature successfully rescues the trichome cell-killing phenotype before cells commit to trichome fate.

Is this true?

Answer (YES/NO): YES